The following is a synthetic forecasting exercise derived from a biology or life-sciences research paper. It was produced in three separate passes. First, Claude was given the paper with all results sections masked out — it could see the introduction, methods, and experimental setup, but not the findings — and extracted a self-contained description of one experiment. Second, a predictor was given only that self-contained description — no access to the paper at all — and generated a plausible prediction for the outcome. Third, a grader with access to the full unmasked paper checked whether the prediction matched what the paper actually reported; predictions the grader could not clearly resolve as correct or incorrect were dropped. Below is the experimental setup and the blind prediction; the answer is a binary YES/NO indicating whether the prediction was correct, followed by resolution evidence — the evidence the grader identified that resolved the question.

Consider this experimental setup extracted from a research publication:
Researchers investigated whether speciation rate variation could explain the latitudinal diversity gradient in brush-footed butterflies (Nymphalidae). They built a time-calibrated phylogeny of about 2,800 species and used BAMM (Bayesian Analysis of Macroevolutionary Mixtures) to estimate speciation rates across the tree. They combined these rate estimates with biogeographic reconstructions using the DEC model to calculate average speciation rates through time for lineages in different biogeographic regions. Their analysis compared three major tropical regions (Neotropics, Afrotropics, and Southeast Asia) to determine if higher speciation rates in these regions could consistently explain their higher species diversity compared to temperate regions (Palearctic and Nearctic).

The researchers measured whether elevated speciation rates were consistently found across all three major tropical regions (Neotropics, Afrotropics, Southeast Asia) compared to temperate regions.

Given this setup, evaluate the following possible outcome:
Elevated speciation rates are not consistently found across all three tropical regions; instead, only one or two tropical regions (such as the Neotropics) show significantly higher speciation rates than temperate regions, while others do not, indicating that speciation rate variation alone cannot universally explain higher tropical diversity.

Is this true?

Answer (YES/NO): YES